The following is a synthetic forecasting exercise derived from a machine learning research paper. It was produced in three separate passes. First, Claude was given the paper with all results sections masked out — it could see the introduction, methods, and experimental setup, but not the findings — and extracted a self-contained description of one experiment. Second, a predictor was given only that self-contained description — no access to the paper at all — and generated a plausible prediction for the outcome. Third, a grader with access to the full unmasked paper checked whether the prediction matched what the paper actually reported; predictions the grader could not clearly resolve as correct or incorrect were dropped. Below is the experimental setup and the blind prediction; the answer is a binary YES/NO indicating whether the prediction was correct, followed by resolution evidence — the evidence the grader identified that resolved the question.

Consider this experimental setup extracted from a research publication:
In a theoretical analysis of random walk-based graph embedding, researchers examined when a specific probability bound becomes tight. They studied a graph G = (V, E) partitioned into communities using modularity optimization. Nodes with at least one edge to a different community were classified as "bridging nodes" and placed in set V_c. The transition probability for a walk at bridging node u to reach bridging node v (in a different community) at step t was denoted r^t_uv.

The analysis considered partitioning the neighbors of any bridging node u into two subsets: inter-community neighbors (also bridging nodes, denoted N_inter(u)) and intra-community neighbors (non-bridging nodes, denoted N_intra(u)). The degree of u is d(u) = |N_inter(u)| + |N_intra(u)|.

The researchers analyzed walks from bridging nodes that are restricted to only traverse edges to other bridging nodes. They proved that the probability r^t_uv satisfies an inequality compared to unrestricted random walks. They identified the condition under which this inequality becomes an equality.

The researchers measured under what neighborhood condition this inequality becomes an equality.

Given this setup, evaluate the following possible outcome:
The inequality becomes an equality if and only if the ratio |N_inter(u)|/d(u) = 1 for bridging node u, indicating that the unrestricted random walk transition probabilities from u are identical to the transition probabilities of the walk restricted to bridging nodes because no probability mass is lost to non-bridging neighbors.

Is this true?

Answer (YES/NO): YES